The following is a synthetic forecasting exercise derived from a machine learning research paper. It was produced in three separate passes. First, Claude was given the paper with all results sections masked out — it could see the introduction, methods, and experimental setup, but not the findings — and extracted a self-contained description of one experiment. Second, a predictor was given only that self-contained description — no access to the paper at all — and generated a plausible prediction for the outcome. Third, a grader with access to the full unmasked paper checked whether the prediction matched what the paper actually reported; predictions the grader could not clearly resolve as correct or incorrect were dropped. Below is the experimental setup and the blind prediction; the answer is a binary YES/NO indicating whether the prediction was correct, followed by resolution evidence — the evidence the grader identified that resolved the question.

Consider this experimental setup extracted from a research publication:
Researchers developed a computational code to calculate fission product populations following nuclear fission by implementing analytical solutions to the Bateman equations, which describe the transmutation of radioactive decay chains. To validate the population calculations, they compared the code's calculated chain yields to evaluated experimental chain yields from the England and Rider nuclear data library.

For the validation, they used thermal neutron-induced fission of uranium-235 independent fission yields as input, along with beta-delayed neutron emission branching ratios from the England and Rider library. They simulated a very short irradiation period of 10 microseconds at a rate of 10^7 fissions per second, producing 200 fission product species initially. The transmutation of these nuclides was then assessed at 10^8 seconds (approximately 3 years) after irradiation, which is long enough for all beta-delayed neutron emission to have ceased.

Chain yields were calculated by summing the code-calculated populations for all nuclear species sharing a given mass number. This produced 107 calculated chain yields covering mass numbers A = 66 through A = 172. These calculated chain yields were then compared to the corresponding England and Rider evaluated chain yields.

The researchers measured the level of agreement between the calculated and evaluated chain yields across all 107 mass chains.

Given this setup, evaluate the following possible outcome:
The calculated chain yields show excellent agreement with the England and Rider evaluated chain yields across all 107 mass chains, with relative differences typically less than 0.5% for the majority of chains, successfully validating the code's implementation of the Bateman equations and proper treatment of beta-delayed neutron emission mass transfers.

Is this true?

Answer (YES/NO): YES